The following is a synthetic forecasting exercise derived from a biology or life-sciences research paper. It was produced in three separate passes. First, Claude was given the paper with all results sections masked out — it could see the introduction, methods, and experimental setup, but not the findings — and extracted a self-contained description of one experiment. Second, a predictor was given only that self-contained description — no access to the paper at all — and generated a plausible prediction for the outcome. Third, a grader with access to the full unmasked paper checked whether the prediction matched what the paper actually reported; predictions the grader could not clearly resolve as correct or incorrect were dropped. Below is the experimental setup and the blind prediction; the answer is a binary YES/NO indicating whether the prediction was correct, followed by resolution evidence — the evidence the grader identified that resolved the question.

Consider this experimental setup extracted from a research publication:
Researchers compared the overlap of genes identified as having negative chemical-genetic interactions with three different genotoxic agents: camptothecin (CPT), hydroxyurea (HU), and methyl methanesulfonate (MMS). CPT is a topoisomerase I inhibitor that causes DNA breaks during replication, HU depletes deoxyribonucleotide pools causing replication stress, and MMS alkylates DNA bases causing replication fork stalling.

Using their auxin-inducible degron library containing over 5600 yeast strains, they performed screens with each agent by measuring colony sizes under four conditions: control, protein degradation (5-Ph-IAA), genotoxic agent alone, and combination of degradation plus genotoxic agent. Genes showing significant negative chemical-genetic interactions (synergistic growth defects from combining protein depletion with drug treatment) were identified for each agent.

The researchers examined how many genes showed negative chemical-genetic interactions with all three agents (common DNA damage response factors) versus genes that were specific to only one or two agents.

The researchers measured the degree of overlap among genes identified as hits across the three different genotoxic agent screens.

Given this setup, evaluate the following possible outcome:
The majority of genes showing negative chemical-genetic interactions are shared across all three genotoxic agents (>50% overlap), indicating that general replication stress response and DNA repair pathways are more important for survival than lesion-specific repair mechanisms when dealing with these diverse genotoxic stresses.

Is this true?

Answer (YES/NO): NO